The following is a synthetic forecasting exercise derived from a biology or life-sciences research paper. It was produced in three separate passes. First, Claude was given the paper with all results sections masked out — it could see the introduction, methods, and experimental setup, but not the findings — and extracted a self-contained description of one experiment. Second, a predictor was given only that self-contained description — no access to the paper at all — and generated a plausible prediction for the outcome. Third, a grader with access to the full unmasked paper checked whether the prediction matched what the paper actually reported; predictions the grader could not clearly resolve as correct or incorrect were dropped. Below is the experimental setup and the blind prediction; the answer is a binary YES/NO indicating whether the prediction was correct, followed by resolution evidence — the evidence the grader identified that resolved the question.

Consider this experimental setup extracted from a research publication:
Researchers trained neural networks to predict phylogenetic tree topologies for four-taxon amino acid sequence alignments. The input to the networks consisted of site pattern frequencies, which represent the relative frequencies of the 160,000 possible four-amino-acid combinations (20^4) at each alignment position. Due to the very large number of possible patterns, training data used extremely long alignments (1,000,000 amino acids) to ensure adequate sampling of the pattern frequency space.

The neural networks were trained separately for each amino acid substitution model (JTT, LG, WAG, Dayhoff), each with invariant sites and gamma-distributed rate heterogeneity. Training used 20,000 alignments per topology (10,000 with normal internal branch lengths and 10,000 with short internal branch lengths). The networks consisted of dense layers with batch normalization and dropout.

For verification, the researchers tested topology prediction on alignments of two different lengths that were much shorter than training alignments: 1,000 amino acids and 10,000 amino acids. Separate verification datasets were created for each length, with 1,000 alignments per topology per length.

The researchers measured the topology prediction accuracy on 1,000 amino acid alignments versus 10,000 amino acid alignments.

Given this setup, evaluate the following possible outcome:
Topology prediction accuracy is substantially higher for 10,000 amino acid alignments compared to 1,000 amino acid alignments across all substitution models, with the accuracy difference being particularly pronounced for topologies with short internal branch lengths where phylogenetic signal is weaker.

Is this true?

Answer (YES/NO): YES